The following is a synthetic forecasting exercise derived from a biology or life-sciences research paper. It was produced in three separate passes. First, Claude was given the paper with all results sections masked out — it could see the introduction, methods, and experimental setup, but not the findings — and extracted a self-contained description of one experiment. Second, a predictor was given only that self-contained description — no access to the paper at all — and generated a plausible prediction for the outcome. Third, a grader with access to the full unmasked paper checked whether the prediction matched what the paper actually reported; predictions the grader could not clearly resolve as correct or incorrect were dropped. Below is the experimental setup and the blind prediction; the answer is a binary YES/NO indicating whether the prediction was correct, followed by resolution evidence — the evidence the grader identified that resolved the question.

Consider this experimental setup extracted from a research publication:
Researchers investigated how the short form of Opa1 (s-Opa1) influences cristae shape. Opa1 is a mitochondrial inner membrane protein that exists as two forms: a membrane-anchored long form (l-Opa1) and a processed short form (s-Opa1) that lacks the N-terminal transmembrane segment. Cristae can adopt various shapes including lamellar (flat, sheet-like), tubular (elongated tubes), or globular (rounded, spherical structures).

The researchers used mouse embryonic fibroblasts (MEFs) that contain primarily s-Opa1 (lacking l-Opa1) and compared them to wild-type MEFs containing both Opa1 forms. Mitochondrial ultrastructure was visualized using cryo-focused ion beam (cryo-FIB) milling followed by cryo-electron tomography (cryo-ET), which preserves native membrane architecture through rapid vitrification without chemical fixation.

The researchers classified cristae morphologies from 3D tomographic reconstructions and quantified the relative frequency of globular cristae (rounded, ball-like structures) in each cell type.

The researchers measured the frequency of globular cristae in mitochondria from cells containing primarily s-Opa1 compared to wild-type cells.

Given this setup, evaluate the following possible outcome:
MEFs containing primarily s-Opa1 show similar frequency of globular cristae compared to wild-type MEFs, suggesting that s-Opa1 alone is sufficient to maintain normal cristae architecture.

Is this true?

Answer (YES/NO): NO